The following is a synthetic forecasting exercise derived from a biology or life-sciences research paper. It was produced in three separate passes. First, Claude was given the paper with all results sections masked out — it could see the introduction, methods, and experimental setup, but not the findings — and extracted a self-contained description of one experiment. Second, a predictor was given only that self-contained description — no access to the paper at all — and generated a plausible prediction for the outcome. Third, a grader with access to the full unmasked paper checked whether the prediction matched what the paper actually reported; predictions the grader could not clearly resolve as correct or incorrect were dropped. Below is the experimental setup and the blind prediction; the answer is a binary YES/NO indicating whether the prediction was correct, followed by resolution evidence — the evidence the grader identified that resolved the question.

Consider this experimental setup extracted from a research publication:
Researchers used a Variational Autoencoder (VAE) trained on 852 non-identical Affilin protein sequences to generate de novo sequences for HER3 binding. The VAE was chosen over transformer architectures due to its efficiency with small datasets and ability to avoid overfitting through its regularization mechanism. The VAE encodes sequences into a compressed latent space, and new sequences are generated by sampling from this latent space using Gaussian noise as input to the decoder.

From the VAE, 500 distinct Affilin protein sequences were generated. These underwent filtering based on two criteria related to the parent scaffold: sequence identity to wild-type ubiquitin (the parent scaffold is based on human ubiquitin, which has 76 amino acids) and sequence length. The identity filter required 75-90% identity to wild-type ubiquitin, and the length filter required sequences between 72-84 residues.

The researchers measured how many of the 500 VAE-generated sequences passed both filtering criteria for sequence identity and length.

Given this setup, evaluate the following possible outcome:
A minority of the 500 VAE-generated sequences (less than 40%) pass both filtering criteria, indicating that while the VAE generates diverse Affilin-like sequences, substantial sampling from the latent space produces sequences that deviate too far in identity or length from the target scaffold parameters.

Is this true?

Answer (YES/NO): YES